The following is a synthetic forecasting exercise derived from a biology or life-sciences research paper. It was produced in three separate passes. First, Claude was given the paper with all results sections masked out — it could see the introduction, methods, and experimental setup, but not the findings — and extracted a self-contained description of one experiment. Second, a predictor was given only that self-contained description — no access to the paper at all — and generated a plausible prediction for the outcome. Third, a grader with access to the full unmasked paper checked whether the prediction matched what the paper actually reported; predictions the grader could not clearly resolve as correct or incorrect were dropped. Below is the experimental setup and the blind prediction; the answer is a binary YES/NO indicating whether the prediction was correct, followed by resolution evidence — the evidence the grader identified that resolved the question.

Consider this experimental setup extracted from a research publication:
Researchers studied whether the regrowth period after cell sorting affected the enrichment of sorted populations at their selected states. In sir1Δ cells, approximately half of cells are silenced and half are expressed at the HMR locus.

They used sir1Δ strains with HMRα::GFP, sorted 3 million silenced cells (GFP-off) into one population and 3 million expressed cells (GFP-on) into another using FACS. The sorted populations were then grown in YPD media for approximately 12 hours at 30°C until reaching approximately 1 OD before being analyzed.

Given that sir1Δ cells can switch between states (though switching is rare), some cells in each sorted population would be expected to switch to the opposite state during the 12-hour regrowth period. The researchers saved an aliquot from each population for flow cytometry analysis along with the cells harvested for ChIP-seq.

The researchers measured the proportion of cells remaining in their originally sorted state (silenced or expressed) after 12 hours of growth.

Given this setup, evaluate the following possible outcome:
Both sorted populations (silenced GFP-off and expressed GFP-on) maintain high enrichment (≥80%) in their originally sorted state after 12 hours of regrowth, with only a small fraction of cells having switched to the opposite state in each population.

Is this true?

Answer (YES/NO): NO